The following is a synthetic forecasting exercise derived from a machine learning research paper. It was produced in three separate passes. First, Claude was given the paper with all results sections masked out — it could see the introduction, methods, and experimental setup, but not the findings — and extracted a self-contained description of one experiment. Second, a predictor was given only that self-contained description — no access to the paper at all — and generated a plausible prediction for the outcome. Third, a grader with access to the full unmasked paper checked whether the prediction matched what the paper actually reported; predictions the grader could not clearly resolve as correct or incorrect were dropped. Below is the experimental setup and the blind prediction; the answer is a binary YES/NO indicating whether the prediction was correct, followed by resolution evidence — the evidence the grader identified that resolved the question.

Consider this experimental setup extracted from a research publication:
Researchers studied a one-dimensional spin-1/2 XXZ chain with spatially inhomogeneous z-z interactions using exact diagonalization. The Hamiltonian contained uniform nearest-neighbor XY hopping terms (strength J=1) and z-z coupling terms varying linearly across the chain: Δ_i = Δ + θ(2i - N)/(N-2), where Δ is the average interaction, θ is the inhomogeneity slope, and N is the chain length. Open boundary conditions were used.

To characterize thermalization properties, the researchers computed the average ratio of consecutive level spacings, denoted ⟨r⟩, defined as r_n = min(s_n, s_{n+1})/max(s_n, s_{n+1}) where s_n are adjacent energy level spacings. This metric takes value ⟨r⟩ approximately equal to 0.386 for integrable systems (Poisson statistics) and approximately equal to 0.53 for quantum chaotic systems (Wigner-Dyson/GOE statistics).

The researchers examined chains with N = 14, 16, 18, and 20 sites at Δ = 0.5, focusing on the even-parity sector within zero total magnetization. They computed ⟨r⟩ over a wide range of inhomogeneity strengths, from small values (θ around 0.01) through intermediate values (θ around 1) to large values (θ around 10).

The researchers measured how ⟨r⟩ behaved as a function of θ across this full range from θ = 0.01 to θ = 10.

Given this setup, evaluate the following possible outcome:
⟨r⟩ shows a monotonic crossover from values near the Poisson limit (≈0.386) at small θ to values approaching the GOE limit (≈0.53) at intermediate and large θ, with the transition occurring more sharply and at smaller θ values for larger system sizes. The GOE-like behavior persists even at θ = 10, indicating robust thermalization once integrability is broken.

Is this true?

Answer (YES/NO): NO